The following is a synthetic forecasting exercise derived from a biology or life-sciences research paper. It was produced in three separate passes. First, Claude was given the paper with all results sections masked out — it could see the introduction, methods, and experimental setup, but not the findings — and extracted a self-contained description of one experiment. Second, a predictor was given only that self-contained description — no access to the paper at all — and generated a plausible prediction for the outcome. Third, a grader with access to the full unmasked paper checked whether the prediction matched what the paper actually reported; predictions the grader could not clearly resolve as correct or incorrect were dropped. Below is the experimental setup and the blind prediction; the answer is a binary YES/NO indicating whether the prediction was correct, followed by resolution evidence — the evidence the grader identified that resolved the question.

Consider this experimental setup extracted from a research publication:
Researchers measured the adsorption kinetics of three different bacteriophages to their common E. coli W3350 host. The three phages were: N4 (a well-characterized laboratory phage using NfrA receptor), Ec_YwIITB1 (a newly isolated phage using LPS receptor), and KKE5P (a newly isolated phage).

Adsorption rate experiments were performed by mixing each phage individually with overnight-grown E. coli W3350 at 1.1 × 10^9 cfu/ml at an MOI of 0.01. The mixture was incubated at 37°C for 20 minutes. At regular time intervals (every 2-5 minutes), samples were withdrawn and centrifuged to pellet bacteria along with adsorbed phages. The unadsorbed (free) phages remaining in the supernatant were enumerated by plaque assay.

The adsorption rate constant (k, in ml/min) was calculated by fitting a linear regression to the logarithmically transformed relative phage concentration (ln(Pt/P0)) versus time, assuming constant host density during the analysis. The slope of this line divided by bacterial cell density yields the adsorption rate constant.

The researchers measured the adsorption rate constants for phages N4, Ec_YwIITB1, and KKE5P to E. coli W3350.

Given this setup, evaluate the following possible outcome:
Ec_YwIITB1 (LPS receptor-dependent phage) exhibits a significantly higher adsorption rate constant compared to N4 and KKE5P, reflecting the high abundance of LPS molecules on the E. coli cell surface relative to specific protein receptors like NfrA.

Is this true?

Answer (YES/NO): NO